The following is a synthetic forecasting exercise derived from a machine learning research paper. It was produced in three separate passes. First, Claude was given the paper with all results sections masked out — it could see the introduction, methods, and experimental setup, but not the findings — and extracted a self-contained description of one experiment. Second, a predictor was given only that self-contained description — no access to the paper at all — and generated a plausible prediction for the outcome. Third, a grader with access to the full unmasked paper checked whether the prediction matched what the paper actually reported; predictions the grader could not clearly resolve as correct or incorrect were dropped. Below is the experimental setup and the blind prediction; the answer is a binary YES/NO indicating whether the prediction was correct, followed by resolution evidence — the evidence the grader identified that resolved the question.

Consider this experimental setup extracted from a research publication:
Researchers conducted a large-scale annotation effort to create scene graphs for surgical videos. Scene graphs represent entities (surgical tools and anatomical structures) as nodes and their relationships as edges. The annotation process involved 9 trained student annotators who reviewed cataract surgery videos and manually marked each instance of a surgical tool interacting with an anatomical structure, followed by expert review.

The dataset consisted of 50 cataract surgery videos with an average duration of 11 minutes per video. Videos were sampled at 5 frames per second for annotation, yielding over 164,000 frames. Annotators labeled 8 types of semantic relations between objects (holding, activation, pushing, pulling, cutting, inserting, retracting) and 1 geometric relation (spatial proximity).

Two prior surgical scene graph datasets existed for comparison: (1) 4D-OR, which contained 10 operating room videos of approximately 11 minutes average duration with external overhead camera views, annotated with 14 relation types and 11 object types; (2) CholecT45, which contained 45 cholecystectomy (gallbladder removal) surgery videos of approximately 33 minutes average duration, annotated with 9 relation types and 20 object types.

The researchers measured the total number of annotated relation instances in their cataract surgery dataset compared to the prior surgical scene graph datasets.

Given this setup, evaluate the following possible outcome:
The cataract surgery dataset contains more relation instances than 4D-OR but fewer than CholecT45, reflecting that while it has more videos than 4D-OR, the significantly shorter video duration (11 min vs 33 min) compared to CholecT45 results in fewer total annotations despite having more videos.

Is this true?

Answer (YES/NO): NO